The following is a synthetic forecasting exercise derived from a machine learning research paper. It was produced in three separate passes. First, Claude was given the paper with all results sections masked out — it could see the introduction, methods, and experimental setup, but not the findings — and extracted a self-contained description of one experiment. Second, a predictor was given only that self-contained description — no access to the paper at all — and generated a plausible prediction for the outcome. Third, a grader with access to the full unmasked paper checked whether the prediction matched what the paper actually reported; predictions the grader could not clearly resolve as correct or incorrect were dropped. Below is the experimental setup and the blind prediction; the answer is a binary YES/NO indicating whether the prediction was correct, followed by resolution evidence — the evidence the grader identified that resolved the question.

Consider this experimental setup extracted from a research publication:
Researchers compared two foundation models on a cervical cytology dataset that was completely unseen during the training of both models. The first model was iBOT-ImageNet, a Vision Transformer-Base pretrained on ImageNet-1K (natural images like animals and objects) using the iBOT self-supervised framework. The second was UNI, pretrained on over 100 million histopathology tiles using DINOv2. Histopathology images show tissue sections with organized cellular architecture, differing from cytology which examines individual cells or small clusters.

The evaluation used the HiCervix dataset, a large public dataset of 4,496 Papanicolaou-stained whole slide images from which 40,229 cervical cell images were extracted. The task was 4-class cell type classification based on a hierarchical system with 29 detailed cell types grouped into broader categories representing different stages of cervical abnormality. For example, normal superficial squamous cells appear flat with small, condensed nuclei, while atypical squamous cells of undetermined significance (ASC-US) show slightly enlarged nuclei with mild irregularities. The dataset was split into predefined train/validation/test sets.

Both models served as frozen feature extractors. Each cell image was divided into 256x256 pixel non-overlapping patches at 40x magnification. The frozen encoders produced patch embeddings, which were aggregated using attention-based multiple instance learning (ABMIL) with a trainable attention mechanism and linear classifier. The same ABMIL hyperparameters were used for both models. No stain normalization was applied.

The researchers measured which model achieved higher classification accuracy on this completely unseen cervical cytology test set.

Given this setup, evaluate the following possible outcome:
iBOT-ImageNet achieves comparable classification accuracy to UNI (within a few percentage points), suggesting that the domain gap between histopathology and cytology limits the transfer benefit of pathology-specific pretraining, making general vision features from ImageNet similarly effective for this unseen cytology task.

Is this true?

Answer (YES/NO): YES